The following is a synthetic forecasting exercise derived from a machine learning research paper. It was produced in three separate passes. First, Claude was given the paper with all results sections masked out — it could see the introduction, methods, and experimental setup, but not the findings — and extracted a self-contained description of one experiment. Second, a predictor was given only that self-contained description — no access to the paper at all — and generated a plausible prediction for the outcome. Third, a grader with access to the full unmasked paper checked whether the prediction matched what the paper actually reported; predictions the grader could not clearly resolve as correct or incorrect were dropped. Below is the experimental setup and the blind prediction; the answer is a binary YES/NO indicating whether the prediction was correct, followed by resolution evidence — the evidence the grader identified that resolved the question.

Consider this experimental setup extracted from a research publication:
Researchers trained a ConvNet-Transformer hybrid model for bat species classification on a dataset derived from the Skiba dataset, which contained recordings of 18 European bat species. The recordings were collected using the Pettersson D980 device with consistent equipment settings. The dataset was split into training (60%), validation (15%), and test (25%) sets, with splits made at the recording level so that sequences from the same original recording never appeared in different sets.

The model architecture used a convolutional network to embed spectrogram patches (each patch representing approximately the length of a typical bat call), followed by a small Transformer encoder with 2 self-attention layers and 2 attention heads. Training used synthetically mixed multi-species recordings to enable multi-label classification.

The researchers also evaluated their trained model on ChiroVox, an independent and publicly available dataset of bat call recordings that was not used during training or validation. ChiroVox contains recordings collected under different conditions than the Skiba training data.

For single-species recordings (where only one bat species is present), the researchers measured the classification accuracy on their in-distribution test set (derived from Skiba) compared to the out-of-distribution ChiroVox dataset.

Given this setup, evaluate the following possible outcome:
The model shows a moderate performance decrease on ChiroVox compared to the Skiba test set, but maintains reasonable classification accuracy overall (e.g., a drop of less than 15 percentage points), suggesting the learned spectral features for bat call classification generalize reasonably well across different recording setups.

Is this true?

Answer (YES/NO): YES